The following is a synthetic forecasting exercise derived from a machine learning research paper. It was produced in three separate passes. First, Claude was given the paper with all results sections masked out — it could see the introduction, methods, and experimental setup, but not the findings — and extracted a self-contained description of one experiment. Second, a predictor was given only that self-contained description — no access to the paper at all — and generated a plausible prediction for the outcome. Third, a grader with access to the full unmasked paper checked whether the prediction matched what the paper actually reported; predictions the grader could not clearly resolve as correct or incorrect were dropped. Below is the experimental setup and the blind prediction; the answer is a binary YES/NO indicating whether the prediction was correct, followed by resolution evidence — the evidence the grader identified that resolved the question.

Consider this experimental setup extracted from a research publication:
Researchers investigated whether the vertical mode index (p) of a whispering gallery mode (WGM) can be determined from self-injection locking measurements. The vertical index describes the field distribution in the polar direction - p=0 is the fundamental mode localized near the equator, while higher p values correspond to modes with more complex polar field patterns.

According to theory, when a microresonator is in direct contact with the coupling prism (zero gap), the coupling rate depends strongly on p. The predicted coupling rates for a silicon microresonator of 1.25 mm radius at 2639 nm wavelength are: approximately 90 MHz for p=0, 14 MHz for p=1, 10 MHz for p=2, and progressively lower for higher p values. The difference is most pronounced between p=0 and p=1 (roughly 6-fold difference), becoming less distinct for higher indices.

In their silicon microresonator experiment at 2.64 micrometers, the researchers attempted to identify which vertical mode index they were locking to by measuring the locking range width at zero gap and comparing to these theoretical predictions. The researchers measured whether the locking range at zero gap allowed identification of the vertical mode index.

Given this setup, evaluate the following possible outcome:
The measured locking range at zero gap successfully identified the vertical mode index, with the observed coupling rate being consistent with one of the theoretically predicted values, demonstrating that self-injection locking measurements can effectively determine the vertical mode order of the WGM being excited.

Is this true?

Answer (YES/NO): YES